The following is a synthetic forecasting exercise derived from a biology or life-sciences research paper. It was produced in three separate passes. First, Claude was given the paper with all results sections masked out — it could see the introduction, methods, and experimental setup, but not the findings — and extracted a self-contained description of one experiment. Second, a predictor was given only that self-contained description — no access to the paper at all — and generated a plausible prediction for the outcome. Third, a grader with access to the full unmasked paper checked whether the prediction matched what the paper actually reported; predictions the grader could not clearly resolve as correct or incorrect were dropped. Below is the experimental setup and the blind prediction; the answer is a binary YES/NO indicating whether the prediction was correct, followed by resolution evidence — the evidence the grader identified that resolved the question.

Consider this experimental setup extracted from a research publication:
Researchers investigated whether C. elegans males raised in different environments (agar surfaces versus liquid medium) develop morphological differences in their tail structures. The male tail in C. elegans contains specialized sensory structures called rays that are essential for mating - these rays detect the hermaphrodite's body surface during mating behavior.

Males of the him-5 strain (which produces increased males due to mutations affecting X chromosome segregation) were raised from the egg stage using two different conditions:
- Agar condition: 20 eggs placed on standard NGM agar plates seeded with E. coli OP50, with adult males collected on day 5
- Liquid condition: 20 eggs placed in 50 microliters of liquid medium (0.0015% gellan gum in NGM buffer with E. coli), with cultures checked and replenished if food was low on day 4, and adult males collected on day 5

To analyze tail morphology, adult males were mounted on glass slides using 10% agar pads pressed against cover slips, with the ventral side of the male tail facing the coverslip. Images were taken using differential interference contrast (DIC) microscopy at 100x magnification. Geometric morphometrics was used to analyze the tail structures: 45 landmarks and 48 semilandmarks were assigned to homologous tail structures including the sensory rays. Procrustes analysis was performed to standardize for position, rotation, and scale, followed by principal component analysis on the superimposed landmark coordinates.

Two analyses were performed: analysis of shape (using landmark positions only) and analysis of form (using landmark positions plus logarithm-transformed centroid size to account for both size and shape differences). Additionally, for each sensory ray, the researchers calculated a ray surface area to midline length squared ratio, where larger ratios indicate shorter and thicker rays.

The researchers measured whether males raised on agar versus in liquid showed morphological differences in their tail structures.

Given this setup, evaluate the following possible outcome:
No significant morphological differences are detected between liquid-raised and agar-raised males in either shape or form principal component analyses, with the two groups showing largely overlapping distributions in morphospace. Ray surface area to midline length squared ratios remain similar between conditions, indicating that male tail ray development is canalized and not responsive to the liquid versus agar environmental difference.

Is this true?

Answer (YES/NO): NO